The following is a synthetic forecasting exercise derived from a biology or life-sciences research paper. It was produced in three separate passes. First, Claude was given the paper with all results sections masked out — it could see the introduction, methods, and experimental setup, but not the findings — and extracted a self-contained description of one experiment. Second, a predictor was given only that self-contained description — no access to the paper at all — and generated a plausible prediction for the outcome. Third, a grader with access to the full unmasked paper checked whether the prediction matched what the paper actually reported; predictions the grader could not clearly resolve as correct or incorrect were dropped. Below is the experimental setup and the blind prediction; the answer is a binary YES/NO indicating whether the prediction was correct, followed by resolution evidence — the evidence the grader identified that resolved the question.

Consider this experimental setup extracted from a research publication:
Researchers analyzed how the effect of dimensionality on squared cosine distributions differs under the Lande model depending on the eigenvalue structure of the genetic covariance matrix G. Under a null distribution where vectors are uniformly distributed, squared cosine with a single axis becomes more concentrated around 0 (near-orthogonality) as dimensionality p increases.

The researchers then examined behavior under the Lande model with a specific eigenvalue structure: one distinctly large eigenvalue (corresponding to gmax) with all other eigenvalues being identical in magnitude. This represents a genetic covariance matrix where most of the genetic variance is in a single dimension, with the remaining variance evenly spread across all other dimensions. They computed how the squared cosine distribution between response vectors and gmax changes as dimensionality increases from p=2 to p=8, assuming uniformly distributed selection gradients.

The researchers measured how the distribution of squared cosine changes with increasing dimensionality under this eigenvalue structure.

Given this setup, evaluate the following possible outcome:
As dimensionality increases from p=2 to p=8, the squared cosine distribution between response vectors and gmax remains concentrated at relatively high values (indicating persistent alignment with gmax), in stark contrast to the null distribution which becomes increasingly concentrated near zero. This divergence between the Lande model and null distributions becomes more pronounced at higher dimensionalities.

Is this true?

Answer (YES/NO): YES